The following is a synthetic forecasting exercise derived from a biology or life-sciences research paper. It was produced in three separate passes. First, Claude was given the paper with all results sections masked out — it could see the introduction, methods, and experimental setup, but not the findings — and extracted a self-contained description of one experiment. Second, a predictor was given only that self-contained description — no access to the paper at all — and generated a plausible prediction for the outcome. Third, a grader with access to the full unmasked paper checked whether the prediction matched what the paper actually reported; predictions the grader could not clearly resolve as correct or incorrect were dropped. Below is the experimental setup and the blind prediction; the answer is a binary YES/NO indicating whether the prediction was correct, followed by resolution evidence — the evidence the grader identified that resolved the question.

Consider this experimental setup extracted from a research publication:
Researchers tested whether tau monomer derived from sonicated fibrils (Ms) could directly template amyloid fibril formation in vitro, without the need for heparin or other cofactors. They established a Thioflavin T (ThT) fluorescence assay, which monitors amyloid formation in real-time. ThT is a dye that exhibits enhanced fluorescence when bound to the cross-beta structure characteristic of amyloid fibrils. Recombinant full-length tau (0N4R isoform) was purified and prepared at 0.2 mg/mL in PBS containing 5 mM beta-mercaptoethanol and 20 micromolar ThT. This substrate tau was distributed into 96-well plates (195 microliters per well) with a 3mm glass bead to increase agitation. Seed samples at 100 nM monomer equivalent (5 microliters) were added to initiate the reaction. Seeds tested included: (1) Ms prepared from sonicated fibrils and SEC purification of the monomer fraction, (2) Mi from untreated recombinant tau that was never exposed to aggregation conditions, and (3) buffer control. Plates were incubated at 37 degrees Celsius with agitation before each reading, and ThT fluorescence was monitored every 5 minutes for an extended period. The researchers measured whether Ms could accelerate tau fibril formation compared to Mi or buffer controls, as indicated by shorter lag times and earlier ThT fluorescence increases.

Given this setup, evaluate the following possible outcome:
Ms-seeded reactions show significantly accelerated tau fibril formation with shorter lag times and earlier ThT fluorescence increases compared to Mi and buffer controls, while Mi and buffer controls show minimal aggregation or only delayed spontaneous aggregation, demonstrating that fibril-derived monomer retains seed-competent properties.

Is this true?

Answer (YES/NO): YES